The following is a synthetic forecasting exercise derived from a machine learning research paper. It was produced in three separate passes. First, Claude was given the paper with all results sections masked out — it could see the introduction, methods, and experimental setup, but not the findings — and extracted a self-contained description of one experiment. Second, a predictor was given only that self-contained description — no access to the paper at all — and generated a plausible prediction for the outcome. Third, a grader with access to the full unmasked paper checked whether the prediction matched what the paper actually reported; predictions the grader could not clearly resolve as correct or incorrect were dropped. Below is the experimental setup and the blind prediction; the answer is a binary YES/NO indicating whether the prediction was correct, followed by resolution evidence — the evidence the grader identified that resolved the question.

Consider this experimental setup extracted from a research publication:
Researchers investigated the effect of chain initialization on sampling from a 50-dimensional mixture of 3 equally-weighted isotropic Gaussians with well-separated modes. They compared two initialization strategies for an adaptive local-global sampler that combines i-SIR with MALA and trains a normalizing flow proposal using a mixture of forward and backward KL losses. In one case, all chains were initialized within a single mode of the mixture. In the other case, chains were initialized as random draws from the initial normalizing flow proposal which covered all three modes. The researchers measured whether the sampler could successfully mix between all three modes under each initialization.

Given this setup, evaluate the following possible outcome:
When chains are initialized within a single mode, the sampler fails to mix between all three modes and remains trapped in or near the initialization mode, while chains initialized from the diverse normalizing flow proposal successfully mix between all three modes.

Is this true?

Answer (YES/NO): YES